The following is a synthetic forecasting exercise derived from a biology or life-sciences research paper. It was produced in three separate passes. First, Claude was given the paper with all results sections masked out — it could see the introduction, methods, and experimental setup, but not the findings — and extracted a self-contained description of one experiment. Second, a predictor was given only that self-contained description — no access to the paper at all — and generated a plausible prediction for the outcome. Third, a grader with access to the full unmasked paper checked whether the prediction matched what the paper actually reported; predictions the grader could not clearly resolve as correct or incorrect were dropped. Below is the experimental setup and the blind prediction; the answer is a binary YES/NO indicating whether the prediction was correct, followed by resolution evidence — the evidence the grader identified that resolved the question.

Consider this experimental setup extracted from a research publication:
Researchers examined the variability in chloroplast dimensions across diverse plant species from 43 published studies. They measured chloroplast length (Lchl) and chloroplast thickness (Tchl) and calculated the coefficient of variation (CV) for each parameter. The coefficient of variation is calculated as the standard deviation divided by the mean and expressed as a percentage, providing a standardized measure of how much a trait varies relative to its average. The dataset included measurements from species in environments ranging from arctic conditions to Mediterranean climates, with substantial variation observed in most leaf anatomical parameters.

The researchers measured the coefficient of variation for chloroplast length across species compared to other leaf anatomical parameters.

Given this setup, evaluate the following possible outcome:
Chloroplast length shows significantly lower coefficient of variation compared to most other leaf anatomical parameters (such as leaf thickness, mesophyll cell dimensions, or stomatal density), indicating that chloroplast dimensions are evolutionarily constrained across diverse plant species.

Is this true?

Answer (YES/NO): YES